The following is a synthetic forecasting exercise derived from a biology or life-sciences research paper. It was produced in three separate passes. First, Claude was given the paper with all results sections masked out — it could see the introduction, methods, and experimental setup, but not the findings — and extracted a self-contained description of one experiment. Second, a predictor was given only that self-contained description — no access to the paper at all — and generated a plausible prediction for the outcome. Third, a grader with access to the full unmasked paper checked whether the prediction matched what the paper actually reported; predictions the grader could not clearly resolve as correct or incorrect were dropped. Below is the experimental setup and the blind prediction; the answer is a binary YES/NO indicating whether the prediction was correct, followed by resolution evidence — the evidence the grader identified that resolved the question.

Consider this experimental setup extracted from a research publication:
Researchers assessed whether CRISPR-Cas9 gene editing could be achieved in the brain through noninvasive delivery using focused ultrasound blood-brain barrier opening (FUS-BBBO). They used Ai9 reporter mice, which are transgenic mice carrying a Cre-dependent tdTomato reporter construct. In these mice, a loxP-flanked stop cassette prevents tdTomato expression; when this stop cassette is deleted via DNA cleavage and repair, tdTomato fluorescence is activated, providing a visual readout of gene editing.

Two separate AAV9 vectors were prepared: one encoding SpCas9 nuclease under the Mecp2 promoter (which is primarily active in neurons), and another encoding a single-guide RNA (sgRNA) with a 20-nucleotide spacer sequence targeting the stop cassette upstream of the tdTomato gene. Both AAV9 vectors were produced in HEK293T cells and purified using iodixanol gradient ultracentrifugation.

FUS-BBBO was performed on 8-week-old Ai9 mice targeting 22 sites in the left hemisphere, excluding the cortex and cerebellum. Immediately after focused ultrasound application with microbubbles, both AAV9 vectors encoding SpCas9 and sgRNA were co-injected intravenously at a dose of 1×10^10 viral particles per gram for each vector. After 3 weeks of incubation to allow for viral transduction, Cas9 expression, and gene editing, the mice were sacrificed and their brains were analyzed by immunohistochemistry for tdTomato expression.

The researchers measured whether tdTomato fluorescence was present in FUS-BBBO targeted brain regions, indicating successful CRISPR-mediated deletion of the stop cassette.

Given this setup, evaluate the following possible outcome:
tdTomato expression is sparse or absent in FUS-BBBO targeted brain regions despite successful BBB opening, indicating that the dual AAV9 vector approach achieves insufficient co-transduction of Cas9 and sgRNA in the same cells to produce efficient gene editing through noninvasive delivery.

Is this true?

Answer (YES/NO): NO